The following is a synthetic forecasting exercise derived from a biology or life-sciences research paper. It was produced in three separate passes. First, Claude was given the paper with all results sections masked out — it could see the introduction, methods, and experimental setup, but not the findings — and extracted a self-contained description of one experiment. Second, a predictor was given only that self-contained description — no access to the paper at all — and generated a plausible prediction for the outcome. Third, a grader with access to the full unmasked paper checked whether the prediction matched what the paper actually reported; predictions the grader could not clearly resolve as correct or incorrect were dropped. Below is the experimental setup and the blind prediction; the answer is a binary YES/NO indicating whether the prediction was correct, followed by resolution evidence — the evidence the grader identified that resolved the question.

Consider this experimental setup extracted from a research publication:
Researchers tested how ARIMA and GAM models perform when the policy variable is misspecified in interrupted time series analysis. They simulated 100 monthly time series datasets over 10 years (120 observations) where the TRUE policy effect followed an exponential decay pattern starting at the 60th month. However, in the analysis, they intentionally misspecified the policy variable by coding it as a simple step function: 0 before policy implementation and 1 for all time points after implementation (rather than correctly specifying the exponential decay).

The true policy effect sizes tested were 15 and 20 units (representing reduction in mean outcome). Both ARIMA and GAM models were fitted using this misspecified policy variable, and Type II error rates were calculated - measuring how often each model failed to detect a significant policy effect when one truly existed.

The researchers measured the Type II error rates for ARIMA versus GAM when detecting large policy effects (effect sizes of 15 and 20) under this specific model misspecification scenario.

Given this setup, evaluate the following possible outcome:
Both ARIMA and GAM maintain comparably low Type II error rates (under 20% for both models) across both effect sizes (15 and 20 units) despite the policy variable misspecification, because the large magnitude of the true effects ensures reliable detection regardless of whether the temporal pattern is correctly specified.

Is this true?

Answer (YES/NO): NO